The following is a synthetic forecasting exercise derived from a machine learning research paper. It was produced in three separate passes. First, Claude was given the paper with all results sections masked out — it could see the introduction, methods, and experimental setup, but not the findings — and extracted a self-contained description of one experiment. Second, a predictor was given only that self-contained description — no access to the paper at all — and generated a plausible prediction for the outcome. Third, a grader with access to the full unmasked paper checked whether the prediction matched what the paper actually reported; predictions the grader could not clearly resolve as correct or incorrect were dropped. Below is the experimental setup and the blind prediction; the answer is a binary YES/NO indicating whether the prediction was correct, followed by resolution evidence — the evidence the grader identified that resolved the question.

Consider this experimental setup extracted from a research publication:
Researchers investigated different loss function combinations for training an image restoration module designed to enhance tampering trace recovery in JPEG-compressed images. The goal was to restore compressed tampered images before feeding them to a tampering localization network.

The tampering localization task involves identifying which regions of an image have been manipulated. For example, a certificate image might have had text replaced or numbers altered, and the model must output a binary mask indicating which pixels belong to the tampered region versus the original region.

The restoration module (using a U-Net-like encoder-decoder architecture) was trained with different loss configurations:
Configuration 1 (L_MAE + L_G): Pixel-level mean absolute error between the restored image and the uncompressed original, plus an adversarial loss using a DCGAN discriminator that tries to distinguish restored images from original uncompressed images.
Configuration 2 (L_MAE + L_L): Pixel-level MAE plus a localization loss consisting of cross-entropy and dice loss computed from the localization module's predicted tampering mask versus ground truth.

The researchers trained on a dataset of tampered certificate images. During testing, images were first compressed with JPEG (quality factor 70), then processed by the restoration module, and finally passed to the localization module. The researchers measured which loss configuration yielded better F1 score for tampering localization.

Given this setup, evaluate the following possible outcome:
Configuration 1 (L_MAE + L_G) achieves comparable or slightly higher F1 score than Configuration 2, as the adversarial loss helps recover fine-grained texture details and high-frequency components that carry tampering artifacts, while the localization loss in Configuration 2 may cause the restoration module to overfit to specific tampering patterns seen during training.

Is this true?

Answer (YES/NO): NO